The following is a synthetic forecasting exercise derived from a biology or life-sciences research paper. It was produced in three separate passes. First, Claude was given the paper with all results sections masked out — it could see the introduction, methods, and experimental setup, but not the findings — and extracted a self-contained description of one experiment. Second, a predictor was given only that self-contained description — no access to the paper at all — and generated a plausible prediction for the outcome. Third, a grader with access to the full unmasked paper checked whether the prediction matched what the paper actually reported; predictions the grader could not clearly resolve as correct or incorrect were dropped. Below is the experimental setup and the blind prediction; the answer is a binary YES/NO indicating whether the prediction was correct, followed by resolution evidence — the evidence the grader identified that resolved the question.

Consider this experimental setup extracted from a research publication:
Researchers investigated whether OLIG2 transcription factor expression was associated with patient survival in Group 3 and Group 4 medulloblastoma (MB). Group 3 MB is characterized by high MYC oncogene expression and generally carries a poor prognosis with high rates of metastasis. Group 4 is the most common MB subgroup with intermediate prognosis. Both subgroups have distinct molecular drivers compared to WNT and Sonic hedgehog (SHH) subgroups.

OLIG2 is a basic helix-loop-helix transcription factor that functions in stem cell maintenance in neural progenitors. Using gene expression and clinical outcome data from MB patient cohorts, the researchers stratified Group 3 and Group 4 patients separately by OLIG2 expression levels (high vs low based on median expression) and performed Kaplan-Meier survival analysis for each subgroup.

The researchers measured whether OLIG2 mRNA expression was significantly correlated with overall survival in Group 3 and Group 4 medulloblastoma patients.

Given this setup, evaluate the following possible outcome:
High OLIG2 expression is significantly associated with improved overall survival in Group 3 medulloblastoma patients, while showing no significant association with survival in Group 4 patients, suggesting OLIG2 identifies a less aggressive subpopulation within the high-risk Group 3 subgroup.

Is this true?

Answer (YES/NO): NO